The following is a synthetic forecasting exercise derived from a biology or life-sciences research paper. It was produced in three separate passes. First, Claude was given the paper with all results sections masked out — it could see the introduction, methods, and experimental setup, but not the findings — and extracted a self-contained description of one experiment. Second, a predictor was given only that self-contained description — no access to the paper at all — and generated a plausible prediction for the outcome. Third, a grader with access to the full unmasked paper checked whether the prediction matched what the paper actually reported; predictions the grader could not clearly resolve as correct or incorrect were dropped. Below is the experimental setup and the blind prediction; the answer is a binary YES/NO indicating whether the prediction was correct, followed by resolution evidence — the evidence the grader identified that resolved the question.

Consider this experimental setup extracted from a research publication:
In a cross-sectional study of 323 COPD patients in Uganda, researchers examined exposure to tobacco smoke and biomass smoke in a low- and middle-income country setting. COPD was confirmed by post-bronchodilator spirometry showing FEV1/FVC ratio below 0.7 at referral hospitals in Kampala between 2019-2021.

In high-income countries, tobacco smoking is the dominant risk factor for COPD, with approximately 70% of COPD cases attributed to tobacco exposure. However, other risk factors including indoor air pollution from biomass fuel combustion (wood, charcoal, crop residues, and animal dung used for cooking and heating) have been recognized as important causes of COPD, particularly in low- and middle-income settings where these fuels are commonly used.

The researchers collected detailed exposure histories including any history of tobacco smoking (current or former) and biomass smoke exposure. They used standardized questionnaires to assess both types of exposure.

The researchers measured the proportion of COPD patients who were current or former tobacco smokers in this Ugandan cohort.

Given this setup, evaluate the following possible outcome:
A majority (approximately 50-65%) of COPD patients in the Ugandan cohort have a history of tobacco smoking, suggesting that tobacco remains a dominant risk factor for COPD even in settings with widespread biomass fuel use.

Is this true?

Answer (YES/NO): NO